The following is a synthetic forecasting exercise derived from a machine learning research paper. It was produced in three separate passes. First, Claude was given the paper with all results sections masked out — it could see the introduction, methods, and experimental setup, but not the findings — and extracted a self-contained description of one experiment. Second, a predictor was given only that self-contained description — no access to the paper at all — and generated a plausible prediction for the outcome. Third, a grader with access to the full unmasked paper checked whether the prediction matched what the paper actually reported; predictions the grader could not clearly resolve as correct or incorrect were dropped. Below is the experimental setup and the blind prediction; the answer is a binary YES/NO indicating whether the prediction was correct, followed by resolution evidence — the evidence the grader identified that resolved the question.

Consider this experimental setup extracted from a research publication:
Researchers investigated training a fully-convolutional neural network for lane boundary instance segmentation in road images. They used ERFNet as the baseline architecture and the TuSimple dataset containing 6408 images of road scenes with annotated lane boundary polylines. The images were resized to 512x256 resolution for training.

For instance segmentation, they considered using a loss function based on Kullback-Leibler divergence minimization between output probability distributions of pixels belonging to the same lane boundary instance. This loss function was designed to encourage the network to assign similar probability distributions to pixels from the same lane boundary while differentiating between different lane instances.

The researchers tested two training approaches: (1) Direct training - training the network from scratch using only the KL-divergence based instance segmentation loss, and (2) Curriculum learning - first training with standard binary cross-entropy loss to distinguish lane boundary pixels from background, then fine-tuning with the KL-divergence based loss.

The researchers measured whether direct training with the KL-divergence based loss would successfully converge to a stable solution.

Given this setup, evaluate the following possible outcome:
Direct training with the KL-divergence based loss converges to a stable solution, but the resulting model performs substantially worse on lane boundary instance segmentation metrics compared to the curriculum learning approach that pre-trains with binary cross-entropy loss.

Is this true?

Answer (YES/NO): NO